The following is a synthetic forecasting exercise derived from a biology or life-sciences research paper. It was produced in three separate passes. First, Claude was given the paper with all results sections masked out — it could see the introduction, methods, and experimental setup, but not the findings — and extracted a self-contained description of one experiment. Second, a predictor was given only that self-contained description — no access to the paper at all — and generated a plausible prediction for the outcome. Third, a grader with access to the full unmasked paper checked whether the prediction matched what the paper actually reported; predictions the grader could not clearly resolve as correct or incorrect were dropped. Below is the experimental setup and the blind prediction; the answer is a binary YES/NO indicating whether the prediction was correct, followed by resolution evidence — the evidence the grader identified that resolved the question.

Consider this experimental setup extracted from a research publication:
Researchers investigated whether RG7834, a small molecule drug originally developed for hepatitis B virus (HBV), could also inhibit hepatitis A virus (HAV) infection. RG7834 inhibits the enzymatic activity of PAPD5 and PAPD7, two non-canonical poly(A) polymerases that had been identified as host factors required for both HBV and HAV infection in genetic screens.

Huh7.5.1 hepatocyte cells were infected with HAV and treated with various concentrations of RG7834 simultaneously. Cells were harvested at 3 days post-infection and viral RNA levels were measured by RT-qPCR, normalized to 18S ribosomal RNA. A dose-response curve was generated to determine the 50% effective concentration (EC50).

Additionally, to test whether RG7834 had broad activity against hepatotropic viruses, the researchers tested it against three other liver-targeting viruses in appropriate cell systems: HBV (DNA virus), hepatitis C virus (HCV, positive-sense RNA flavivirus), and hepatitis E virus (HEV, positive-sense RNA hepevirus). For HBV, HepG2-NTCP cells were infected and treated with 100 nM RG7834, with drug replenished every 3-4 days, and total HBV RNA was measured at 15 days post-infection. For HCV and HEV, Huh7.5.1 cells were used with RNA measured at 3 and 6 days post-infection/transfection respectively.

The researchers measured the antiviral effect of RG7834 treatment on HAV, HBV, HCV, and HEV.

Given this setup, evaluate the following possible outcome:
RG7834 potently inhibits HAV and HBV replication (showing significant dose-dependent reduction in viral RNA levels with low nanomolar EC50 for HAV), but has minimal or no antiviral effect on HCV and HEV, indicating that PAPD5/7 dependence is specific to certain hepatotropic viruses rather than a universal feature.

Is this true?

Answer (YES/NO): YES